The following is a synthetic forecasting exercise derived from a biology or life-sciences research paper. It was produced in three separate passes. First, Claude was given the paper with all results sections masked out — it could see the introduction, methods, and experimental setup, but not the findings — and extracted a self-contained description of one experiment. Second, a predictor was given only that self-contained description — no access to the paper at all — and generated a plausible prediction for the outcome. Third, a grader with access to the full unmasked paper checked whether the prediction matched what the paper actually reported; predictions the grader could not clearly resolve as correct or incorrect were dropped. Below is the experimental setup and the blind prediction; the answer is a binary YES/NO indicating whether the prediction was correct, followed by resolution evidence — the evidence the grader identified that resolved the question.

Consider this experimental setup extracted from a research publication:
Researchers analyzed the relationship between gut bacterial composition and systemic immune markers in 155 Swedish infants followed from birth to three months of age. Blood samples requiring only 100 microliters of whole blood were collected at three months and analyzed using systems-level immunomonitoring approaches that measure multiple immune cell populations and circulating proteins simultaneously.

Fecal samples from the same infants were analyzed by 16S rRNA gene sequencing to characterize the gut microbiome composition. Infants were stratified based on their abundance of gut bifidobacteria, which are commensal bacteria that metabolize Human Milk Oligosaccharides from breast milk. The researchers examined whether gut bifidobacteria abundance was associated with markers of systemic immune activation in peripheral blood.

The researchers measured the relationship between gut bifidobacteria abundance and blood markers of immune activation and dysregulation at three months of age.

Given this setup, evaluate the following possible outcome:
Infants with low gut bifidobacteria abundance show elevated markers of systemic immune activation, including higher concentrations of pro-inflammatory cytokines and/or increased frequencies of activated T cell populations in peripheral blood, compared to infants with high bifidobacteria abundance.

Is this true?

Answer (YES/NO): YES